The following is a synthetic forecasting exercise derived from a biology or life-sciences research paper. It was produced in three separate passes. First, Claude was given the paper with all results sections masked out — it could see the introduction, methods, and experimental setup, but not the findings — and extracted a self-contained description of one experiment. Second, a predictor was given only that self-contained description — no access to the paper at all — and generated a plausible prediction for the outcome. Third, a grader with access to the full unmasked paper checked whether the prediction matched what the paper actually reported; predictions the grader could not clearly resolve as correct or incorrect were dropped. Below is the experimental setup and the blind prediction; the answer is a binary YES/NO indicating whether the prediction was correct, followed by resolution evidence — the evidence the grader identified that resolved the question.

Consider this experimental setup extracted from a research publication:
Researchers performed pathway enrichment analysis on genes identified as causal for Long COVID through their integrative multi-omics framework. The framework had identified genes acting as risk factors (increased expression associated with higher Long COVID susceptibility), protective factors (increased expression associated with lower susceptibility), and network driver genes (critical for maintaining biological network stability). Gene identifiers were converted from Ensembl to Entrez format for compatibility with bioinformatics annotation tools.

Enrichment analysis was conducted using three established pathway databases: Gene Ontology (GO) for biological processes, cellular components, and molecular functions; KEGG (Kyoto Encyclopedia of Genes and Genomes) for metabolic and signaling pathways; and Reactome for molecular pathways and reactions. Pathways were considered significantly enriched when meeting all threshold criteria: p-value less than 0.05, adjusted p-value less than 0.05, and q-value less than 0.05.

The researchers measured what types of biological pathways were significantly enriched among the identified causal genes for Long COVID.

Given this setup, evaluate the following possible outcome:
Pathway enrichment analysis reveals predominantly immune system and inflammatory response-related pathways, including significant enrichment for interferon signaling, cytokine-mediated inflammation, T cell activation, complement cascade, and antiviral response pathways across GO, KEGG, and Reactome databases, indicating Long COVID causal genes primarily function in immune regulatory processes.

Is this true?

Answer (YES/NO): NO